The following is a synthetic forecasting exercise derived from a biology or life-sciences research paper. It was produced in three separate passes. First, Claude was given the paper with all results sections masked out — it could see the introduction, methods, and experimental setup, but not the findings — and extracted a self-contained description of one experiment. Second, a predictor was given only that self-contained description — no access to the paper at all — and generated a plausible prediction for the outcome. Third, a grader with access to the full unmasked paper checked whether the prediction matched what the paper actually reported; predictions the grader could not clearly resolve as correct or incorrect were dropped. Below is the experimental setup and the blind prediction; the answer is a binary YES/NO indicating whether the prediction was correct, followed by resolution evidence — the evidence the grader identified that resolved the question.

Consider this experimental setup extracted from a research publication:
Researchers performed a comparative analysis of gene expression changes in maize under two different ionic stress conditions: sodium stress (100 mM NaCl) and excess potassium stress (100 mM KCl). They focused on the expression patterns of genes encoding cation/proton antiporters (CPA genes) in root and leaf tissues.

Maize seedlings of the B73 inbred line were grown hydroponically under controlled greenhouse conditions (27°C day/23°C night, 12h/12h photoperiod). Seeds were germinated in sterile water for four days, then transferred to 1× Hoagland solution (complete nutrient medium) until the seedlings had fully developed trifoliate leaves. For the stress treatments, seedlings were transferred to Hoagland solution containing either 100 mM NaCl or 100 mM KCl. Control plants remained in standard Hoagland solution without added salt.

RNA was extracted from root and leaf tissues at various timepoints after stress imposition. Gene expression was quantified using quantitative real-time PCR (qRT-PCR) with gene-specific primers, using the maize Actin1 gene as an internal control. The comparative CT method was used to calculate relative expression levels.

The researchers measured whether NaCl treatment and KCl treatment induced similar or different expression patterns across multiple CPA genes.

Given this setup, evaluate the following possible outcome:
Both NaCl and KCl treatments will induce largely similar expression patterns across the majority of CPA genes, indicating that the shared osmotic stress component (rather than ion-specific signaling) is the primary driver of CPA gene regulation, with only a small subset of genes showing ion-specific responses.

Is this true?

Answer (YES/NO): NO